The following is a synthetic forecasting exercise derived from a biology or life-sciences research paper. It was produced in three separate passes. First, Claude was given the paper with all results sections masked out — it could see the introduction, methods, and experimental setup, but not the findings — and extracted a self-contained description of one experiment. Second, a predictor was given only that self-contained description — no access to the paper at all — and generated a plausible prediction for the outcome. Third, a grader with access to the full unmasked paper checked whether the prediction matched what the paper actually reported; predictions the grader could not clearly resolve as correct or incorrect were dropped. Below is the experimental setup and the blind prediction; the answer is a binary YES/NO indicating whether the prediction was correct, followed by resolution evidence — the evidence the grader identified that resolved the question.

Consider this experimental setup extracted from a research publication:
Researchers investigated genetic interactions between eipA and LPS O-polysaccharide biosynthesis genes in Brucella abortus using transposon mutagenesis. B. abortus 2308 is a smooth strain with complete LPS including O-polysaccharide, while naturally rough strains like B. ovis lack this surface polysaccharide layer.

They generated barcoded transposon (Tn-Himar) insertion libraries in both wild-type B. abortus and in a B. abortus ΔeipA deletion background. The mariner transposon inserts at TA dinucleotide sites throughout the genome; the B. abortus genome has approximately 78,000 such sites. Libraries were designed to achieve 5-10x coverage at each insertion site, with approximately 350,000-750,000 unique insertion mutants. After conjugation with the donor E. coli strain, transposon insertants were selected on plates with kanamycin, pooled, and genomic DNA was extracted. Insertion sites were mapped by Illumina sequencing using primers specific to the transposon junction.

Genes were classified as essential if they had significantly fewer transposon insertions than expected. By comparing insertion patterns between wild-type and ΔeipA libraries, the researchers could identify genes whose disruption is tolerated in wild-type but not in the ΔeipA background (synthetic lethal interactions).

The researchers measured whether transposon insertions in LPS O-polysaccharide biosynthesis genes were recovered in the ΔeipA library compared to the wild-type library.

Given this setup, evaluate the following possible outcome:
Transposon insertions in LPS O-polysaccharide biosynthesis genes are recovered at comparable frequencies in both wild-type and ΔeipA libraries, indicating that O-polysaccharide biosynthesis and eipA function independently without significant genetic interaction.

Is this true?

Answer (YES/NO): NO